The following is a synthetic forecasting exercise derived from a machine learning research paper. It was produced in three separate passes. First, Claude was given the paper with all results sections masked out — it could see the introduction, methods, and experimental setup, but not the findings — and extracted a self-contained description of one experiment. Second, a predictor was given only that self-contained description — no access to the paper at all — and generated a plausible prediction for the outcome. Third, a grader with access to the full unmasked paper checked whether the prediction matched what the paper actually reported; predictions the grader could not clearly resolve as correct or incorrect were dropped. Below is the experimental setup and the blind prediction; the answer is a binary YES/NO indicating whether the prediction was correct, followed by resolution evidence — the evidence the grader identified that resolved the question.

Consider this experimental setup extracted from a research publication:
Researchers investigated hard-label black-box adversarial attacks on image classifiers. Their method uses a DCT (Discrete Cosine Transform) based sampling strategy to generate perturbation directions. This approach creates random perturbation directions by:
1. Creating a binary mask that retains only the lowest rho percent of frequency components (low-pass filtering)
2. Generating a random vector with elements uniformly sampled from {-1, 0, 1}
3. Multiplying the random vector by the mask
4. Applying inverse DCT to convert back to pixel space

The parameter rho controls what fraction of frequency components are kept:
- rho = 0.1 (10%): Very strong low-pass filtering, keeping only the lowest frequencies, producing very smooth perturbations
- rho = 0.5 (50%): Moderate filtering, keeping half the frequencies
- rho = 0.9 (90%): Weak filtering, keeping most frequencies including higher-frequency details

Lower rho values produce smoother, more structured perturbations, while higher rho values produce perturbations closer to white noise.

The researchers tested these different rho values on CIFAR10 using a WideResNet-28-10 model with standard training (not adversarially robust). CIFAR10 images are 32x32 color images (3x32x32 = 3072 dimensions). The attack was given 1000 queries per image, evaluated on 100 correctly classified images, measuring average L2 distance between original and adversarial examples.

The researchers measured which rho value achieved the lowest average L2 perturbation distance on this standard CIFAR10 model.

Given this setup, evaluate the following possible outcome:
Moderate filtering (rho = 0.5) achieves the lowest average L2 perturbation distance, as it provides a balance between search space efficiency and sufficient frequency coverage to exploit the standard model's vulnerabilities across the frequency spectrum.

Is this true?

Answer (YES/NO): NO